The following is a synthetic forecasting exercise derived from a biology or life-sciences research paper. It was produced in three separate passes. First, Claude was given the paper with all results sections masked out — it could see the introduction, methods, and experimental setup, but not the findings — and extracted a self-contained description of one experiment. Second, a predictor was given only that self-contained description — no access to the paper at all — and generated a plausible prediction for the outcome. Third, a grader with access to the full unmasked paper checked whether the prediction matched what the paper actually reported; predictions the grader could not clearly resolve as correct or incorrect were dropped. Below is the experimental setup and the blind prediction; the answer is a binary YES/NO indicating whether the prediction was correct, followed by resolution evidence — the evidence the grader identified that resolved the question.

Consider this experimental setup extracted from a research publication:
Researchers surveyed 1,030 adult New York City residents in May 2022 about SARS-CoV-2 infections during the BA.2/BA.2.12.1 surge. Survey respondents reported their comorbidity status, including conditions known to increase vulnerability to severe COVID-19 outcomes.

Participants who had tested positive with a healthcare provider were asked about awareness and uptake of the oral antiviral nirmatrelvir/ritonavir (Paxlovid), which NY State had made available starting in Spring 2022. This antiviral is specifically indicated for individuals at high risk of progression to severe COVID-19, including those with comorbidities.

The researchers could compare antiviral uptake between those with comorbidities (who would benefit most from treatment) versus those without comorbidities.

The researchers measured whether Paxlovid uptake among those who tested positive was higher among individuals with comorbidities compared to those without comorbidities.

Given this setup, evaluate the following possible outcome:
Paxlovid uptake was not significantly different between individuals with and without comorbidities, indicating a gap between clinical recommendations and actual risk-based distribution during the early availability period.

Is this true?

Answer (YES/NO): NO